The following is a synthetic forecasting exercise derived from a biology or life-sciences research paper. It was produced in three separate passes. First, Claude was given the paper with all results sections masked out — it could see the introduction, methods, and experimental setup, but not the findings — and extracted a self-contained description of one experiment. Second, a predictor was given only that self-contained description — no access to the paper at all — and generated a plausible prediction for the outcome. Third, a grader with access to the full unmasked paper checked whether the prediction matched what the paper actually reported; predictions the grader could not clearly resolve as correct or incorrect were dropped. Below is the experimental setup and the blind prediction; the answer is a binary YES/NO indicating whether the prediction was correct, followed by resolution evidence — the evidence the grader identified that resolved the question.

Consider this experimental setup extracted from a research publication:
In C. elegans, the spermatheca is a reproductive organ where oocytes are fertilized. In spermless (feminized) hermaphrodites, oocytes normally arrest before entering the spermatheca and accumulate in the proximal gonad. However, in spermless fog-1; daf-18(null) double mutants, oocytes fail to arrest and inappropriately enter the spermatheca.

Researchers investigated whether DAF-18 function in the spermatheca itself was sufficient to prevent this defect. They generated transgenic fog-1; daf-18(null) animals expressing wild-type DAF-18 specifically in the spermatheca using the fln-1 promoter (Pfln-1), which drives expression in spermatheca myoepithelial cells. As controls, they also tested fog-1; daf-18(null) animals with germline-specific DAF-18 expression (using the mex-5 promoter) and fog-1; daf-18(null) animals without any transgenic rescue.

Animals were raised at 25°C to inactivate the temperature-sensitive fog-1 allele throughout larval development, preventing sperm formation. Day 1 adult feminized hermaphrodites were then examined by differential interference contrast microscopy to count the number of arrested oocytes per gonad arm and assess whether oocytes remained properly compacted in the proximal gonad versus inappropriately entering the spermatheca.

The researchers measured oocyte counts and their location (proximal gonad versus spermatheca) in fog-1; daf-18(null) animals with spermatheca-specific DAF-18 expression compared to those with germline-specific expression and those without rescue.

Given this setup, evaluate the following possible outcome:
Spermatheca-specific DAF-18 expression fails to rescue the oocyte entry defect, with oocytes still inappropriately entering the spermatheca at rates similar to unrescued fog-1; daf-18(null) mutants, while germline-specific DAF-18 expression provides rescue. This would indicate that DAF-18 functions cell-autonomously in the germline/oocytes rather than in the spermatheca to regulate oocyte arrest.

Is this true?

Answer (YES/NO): NO